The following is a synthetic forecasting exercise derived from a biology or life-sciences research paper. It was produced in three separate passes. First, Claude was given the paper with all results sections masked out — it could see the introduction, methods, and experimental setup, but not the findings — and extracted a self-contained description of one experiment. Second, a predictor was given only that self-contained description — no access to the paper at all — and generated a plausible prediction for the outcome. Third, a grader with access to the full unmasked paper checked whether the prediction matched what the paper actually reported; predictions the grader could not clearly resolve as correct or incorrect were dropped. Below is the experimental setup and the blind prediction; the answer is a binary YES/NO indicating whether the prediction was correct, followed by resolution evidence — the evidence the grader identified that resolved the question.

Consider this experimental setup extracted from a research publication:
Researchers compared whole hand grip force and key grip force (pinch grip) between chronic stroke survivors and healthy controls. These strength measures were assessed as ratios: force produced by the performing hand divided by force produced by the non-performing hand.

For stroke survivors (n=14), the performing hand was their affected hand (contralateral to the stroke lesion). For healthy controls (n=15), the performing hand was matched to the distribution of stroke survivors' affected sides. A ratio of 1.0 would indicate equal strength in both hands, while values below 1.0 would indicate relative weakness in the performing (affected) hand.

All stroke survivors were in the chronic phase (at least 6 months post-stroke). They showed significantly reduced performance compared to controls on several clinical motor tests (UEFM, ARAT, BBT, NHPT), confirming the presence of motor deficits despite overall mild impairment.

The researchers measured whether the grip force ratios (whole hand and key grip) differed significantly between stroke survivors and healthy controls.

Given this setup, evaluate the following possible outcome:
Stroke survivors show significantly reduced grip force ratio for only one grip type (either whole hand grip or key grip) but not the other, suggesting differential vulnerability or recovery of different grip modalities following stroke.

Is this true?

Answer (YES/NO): NO